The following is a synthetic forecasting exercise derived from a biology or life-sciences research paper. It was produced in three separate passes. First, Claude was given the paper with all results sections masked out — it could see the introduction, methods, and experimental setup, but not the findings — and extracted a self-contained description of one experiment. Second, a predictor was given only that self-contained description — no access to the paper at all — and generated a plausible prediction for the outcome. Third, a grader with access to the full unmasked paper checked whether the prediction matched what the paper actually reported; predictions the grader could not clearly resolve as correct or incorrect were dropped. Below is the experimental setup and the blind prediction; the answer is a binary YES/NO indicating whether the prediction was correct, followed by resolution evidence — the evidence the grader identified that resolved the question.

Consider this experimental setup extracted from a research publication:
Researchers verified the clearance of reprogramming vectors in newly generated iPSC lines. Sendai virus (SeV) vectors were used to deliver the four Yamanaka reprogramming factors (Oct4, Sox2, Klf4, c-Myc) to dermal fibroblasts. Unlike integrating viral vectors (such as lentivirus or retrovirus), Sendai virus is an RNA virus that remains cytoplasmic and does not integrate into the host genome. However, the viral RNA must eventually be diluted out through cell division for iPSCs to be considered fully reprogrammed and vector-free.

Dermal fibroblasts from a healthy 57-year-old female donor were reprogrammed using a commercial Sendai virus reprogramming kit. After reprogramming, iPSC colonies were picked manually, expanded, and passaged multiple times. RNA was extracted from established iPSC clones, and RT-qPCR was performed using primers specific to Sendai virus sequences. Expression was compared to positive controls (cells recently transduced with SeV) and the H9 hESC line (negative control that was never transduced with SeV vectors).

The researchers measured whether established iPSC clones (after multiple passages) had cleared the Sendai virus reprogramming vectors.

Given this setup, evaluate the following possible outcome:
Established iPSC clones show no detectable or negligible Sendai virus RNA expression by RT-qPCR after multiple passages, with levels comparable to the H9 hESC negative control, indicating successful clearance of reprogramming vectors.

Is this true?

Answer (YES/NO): YES